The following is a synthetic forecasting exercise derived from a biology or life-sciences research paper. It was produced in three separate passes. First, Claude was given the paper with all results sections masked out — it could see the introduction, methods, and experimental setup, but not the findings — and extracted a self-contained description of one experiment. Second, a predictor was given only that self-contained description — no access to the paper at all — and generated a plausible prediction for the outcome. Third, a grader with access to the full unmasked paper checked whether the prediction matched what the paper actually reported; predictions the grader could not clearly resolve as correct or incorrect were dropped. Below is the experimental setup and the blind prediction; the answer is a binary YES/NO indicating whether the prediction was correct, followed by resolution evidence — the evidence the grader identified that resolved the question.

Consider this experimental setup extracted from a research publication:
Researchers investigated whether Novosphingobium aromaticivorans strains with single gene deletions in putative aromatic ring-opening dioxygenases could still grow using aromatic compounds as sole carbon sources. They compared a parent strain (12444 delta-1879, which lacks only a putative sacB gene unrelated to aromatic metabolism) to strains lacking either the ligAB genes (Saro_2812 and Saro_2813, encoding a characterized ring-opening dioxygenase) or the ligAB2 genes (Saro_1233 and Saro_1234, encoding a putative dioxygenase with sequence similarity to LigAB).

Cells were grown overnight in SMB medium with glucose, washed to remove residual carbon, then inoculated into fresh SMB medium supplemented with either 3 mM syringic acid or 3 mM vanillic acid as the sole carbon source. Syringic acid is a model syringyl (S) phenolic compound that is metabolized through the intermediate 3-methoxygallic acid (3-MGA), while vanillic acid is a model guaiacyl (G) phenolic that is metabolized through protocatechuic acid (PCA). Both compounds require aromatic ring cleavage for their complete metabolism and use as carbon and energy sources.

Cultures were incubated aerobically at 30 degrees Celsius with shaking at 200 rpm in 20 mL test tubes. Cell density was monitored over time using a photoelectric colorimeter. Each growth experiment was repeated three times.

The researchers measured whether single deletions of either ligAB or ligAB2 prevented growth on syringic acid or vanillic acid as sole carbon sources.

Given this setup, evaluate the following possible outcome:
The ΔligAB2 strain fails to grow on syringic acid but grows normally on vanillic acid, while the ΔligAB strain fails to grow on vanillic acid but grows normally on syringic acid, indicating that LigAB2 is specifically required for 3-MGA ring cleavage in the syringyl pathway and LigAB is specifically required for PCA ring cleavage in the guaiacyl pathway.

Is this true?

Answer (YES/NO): NO